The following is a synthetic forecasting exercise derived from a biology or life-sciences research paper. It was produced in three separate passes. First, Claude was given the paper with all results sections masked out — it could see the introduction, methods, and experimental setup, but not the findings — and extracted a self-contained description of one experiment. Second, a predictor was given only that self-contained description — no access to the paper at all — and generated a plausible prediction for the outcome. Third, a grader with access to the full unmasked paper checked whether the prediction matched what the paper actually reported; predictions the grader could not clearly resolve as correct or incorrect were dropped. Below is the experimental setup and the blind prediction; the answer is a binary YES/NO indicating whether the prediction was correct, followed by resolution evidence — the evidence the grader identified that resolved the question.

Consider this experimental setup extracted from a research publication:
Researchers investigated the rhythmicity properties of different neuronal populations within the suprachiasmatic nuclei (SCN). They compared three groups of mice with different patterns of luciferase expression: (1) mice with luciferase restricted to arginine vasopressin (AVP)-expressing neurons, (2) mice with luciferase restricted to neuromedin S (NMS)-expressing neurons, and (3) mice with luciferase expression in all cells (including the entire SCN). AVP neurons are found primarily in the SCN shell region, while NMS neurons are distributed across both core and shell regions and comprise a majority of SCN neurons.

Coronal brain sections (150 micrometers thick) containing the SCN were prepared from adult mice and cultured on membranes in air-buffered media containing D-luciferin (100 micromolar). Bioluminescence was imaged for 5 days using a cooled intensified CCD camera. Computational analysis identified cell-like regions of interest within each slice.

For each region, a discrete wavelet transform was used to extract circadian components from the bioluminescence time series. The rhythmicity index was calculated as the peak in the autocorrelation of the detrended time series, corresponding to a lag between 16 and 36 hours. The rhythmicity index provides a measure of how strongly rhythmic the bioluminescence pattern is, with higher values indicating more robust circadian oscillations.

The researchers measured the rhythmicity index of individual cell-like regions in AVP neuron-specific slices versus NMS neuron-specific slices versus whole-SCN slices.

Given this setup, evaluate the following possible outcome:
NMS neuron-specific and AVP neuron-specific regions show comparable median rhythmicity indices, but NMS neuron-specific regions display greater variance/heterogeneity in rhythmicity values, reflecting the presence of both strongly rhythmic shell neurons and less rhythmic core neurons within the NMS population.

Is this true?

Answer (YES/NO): NO